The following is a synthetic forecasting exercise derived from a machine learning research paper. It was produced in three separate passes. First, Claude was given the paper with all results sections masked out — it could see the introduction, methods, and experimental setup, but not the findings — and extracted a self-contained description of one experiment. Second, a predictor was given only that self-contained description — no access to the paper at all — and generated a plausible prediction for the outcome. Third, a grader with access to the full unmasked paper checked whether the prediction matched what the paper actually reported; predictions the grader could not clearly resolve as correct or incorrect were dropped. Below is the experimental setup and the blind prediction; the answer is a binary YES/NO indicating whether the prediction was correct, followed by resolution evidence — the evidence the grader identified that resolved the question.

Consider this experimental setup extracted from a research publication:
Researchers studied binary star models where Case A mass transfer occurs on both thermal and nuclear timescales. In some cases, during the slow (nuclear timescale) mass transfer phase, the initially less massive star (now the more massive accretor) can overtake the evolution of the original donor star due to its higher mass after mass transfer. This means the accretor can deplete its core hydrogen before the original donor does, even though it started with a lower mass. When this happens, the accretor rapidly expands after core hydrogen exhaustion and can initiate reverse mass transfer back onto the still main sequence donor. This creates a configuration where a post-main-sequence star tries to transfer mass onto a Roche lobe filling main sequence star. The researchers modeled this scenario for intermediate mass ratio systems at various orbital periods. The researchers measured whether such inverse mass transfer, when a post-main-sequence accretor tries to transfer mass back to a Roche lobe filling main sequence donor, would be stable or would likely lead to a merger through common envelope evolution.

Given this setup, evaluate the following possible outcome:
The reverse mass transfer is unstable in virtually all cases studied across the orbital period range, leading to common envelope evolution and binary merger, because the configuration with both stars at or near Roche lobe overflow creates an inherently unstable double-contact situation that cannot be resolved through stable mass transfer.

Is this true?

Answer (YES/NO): YES